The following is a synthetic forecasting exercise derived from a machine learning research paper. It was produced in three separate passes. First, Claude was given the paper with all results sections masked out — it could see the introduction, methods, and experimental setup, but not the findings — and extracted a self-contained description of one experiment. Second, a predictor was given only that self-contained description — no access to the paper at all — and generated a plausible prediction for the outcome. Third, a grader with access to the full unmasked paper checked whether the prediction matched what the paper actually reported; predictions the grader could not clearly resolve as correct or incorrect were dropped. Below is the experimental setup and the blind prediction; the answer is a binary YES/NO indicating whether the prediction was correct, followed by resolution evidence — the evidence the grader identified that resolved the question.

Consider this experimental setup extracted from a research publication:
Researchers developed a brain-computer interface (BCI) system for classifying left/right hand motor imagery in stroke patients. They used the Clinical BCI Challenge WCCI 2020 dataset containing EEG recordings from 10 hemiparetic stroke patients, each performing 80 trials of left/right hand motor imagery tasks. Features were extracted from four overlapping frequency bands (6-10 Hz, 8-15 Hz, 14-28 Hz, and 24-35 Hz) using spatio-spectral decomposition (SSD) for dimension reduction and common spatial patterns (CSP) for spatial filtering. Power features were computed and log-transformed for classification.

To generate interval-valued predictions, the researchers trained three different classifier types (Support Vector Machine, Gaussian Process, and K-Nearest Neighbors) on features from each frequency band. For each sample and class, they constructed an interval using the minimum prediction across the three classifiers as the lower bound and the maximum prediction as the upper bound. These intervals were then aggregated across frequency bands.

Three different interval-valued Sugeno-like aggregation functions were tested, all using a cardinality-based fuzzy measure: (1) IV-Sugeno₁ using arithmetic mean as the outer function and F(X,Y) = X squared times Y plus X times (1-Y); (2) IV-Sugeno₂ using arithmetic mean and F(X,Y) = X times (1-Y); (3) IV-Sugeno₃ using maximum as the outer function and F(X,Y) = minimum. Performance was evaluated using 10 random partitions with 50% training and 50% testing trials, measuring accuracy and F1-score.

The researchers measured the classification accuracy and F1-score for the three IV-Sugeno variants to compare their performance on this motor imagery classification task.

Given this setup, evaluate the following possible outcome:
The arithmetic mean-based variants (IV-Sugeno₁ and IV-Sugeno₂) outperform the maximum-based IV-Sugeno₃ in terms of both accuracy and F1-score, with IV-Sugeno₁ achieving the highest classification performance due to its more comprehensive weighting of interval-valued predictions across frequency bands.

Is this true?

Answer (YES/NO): YES